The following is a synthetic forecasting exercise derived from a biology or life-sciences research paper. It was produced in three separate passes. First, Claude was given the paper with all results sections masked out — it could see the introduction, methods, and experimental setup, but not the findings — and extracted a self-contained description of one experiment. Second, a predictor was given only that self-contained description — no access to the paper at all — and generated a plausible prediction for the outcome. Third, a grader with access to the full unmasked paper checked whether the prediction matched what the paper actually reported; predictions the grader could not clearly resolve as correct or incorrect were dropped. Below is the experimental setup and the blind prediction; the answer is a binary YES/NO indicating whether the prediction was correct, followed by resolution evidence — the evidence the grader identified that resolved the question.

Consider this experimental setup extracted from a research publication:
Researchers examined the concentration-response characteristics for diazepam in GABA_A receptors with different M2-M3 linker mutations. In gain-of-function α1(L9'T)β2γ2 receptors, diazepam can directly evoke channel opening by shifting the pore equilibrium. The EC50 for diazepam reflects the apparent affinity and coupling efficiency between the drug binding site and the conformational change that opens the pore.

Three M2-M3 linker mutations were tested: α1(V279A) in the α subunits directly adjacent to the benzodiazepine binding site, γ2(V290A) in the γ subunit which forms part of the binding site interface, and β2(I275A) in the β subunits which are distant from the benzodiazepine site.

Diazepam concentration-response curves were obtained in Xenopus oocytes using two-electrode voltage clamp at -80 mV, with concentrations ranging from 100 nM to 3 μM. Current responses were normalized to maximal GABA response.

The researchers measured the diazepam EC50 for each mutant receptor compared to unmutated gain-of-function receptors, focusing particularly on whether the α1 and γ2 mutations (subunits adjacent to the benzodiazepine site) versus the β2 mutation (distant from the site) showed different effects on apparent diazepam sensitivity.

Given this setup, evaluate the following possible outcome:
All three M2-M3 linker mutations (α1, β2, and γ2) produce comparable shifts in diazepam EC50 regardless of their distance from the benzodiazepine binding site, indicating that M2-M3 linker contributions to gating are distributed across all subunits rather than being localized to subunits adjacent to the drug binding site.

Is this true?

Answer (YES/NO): NO